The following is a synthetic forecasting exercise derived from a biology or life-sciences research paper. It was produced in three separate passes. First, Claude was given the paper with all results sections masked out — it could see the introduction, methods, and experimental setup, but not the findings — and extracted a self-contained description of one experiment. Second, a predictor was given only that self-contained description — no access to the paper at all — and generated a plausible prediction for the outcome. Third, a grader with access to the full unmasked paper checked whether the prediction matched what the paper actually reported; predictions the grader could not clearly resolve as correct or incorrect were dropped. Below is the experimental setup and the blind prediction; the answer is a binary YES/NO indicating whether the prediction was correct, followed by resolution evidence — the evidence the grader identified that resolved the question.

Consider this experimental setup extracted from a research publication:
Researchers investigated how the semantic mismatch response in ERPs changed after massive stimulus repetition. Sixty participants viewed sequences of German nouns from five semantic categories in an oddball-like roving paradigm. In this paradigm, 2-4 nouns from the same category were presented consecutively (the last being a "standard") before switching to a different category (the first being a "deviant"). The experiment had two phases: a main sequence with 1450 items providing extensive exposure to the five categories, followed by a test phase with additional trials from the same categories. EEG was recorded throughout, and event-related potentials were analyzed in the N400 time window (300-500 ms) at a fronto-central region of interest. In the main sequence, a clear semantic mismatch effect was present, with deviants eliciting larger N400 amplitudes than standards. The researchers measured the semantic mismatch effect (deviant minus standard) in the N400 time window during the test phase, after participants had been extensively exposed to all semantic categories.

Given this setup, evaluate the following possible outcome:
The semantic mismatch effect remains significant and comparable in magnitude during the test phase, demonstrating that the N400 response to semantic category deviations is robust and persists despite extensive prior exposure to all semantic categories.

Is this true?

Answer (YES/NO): NO